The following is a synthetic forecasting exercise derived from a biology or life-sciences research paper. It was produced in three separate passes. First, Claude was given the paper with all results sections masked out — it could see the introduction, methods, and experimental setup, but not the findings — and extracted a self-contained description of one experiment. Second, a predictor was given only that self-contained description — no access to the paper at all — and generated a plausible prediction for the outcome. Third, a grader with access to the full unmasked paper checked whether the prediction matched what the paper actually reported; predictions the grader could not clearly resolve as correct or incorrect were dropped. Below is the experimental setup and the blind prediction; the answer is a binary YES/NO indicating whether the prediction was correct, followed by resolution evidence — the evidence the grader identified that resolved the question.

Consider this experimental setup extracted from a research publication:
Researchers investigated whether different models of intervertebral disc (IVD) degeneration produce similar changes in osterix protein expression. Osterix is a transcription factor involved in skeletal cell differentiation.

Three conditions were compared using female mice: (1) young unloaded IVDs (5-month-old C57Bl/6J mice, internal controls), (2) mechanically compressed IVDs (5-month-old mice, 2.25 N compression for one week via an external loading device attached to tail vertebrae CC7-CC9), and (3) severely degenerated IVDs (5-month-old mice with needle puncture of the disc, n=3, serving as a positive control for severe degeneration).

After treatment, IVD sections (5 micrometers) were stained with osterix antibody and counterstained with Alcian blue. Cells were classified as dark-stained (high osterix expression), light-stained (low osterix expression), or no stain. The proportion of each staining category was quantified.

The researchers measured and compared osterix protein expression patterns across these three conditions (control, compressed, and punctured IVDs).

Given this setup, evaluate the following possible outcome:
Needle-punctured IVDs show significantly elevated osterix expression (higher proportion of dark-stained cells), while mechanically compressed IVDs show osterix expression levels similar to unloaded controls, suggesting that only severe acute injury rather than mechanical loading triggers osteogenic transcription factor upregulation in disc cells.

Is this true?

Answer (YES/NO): NO